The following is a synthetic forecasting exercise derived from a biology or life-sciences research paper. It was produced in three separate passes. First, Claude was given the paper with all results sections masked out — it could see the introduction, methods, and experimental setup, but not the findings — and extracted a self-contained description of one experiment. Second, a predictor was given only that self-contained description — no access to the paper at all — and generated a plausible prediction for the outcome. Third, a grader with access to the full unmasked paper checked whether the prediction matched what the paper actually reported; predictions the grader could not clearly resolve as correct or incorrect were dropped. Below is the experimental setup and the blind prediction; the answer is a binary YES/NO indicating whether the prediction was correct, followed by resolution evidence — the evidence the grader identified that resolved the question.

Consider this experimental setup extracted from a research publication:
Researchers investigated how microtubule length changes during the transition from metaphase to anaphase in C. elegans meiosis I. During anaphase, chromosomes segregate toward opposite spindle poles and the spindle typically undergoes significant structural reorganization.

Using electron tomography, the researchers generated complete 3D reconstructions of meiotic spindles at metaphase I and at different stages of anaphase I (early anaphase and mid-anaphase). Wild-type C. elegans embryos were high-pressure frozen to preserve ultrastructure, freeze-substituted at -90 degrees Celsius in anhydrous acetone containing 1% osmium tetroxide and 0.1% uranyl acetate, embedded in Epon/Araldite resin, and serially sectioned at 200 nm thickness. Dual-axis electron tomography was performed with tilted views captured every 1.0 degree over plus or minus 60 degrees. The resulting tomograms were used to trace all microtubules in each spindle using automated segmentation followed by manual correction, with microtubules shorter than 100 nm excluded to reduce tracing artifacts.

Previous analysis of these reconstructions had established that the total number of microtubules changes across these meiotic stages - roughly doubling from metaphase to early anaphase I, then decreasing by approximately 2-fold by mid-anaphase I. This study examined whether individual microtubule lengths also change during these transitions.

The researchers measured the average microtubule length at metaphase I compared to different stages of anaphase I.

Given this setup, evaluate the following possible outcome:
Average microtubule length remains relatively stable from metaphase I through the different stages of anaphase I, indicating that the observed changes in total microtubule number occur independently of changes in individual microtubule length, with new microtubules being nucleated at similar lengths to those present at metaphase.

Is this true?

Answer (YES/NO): NO